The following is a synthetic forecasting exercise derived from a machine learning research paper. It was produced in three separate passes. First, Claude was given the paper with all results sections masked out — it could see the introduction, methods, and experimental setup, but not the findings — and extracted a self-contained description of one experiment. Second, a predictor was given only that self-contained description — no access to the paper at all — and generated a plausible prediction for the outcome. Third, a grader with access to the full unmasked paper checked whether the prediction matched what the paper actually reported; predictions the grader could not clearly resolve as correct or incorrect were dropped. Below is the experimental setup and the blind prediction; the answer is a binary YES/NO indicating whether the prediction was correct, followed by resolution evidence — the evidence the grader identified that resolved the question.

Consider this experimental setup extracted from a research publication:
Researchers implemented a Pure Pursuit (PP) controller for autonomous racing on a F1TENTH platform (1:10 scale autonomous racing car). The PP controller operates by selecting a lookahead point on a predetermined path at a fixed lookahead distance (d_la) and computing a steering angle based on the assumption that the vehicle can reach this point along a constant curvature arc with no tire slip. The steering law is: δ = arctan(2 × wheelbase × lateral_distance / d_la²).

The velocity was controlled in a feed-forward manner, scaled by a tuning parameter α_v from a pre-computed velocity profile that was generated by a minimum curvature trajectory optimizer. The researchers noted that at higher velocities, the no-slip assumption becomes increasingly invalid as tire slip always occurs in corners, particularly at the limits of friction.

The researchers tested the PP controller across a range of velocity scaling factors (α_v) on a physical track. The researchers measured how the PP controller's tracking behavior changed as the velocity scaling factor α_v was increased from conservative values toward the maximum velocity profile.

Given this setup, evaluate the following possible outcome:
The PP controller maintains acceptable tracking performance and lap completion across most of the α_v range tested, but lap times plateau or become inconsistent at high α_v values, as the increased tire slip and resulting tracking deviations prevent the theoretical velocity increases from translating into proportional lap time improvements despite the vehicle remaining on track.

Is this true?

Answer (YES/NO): NO